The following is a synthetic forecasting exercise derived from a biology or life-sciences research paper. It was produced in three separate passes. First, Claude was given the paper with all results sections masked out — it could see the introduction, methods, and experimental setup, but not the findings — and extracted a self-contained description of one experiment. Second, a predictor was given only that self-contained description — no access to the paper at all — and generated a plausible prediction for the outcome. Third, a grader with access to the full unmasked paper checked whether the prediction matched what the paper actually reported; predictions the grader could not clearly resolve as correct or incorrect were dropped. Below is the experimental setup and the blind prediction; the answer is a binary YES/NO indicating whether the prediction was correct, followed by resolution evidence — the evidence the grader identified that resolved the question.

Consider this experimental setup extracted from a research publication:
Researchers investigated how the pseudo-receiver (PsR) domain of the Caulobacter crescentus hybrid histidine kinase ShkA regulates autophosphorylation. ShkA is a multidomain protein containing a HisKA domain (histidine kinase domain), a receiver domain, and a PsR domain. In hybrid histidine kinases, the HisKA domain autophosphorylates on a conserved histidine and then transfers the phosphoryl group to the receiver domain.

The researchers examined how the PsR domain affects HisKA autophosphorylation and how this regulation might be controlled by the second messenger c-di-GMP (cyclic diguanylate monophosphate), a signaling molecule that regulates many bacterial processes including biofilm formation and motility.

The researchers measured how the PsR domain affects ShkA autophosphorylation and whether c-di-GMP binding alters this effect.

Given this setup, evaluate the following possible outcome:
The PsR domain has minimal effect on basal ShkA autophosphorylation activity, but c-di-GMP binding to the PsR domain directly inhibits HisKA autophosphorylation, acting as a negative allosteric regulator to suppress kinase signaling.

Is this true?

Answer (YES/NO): NO